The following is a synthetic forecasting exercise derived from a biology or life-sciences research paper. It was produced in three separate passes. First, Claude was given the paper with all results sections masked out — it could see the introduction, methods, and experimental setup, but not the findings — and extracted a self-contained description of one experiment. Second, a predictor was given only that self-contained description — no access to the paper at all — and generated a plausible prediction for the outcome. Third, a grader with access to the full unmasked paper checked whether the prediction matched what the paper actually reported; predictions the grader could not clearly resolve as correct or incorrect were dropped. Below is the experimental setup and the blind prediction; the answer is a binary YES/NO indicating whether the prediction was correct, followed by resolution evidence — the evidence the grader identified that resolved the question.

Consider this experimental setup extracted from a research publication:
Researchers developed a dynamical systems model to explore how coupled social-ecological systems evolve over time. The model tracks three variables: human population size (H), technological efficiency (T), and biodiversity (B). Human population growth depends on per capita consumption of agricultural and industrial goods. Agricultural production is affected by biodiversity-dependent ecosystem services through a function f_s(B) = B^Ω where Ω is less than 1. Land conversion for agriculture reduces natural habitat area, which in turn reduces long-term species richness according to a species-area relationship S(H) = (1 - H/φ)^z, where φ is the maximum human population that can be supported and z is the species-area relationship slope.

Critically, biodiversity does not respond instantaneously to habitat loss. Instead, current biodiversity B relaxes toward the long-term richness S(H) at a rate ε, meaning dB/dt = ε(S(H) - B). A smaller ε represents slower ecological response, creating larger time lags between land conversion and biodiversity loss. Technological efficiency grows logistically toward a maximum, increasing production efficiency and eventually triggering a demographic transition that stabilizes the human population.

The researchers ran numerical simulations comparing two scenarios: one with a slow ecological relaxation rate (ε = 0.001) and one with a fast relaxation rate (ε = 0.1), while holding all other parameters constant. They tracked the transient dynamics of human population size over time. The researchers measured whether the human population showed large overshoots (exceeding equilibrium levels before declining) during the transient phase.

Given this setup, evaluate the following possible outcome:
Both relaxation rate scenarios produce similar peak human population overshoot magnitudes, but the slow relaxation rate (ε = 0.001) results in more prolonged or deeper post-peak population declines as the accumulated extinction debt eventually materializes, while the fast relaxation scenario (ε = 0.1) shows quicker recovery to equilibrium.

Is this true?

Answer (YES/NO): NO